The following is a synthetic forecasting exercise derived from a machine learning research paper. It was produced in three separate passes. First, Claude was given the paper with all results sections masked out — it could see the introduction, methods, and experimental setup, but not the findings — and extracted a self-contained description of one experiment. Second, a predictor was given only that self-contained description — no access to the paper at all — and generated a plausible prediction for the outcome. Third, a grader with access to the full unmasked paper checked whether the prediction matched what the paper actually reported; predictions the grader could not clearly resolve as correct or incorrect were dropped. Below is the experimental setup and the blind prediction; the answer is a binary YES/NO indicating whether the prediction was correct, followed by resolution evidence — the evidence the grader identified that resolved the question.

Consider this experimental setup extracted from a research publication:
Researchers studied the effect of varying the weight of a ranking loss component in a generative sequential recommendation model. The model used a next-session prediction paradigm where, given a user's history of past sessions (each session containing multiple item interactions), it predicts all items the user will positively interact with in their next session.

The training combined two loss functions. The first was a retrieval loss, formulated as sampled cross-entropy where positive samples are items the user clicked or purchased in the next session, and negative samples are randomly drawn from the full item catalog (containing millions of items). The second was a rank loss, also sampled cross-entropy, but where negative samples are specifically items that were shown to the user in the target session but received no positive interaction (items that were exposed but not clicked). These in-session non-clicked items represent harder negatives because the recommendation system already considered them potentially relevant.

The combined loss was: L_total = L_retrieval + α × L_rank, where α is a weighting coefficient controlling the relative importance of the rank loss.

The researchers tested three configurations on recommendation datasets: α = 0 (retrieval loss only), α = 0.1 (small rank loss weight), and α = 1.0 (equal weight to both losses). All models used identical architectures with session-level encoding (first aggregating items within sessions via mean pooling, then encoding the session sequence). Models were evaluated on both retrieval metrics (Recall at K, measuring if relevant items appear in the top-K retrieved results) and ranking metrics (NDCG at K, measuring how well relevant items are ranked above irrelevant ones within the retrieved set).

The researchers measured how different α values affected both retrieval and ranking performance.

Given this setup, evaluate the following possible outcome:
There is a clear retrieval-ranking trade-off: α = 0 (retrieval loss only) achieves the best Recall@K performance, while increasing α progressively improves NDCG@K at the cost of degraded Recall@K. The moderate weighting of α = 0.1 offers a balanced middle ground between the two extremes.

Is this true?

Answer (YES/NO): NO